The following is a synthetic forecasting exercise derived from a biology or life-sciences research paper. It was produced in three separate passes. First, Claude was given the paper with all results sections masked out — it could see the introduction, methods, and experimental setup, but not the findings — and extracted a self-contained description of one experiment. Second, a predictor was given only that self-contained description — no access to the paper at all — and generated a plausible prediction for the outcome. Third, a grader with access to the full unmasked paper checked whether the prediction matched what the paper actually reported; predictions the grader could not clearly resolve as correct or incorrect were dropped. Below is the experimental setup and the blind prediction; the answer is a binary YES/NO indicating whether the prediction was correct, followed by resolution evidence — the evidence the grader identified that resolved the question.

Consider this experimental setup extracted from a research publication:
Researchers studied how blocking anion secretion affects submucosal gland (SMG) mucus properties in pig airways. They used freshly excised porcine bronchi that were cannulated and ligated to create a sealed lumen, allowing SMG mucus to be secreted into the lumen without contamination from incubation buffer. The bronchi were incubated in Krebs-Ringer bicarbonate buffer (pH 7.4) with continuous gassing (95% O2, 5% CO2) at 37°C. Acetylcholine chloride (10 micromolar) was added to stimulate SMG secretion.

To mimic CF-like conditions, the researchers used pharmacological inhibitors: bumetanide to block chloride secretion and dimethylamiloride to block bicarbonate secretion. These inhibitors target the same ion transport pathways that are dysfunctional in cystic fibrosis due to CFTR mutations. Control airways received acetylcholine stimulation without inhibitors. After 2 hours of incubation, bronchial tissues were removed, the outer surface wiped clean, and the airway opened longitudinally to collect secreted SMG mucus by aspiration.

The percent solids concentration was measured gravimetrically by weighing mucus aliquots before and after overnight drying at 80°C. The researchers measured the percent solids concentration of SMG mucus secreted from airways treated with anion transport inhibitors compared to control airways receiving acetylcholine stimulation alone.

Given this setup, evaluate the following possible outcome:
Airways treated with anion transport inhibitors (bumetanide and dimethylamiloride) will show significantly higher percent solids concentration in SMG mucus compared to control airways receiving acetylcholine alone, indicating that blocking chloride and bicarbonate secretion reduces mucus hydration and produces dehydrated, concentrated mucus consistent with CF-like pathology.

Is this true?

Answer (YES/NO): YES